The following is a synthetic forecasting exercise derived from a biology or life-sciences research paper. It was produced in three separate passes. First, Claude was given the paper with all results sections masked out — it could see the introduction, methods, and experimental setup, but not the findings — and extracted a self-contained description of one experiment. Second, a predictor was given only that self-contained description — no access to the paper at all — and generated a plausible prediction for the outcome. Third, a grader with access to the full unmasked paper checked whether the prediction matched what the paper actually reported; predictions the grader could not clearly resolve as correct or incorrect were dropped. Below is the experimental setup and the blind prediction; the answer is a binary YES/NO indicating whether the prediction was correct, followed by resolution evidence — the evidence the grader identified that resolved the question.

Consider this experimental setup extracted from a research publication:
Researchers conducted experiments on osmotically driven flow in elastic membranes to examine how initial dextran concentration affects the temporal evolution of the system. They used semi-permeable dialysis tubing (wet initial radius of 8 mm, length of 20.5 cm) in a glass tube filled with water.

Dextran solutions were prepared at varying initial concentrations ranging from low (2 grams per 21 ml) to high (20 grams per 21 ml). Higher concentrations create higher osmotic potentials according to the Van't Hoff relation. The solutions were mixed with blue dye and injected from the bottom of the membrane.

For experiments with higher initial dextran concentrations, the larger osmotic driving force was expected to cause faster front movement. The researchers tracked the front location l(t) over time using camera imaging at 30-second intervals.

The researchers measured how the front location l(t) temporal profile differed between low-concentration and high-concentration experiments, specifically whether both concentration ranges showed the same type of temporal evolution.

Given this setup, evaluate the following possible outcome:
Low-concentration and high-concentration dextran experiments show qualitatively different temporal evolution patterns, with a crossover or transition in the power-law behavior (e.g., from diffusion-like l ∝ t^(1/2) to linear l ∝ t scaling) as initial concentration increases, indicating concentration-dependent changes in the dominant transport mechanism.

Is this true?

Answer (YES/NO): NO